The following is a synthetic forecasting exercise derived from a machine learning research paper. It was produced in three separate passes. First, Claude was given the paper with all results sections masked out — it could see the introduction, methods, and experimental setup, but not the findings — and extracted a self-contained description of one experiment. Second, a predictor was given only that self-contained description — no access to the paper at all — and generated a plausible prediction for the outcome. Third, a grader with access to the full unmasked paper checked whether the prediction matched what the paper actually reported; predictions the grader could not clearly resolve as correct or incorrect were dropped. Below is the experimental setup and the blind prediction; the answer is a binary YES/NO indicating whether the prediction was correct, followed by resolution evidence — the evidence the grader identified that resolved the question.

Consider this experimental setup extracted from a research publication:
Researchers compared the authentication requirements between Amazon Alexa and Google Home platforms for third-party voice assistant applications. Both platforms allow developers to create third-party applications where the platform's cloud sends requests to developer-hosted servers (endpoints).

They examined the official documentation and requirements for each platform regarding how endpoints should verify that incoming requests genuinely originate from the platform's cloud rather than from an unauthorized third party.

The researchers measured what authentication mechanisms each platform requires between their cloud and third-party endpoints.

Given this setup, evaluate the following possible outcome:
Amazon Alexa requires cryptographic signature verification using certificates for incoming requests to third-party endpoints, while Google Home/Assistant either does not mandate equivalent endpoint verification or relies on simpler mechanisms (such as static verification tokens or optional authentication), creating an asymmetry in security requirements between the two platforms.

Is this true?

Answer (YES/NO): YES